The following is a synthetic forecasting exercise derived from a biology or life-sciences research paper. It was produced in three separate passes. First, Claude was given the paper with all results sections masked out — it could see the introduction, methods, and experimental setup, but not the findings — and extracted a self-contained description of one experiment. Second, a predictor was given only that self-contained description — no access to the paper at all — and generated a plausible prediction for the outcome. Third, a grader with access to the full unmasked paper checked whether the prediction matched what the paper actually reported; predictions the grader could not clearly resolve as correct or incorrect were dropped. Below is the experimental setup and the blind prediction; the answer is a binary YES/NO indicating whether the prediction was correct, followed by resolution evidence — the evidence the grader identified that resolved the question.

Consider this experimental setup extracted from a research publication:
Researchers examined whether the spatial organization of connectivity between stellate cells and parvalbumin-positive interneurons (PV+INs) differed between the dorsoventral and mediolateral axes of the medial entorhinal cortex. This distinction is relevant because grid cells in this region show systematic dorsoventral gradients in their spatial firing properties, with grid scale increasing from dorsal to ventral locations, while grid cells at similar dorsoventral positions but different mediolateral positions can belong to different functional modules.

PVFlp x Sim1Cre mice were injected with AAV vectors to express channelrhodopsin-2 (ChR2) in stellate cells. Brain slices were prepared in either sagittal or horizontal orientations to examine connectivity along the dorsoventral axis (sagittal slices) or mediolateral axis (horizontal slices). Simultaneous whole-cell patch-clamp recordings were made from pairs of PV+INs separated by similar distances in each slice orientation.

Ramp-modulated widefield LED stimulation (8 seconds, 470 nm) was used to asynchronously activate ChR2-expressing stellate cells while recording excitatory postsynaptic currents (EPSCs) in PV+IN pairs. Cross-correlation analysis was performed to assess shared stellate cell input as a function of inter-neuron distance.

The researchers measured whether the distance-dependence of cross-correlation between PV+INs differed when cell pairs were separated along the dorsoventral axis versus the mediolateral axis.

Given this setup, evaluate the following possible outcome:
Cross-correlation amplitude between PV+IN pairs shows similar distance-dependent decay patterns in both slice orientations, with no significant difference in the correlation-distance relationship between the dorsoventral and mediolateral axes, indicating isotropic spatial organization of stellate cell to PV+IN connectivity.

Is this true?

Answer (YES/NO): NO